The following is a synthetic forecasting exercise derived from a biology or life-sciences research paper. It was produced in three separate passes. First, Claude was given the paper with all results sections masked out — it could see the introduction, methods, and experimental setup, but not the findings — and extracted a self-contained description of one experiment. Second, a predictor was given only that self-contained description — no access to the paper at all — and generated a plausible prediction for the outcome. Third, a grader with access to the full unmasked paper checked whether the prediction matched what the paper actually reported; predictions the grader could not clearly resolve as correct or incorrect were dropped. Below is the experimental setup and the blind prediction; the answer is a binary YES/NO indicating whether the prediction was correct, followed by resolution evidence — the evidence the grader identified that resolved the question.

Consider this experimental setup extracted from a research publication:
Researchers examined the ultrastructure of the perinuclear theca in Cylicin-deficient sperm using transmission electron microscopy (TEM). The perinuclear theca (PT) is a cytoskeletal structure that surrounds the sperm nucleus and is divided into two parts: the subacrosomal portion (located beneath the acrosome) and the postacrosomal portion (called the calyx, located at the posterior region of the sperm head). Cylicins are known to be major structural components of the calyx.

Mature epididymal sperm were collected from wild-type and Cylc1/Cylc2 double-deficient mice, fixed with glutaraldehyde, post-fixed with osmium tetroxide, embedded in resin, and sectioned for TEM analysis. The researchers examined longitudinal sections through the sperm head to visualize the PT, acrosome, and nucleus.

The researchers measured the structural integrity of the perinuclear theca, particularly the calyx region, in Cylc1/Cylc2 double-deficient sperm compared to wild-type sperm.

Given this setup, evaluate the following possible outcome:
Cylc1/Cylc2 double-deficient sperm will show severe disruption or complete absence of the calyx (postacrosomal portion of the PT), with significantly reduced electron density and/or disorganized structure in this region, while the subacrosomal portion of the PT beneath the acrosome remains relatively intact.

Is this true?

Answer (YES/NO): NO